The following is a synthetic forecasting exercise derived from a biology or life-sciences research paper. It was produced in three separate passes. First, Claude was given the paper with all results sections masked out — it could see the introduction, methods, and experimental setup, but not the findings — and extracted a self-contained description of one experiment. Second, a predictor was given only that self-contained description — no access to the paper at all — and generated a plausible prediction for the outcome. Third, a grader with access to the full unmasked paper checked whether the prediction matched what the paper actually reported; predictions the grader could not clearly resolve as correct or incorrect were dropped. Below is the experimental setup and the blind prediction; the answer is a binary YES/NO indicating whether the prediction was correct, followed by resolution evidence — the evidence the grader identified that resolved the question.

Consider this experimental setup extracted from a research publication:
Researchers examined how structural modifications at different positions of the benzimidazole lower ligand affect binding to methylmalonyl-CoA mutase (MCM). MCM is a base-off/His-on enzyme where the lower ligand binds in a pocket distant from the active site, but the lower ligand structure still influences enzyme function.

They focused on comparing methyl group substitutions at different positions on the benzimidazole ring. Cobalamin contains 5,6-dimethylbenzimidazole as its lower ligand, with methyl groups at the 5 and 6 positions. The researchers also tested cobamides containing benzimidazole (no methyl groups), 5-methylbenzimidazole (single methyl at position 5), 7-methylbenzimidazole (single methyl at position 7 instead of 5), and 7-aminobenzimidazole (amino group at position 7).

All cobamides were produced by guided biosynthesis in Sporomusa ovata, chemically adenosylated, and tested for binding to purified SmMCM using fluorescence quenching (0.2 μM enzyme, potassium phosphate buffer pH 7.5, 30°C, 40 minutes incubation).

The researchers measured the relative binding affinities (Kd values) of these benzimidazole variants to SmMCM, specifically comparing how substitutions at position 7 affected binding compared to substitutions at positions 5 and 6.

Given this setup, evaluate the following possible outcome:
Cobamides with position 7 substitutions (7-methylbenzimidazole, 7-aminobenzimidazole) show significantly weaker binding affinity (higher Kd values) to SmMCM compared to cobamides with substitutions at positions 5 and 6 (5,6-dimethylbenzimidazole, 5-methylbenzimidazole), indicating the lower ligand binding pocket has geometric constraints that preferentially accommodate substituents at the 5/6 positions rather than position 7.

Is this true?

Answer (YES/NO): NO